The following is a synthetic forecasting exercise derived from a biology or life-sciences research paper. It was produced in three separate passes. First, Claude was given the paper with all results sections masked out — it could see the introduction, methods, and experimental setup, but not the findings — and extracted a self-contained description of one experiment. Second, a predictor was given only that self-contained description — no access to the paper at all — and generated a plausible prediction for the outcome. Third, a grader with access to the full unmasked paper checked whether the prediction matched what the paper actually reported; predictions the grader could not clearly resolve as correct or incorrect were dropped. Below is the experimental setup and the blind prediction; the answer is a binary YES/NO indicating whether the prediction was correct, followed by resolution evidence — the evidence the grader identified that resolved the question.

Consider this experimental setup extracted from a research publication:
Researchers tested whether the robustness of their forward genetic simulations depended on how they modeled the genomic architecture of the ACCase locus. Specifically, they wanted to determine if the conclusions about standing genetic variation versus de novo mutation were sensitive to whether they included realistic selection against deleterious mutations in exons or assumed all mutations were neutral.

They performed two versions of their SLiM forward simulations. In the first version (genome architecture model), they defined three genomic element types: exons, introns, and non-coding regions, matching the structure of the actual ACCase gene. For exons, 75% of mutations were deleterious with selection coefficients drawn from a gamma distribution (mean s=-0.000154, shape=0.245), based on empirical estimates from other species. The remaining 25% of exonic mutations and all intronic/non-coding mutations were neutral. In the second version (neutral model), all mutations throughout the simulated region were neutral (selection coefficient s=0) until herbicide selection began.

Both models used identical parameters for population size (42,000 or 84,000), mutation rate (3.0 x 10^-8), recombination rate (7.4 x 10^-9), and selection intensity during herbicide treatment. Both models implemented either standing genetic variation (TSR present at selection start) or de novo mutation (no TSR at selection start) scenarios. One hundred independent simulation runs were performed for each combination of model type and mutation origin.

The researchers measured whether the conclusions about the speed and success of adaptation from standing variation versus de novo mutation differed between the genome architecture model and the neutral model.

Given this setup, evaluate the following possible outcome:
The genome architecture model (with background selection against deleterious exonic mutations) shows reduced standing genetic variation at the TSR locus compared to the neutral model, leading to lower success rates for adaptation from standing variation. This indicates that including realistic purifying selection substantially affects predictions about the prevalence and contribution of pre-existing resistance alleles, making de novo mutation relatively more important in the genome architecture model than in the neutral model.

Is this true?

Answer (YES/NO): NO